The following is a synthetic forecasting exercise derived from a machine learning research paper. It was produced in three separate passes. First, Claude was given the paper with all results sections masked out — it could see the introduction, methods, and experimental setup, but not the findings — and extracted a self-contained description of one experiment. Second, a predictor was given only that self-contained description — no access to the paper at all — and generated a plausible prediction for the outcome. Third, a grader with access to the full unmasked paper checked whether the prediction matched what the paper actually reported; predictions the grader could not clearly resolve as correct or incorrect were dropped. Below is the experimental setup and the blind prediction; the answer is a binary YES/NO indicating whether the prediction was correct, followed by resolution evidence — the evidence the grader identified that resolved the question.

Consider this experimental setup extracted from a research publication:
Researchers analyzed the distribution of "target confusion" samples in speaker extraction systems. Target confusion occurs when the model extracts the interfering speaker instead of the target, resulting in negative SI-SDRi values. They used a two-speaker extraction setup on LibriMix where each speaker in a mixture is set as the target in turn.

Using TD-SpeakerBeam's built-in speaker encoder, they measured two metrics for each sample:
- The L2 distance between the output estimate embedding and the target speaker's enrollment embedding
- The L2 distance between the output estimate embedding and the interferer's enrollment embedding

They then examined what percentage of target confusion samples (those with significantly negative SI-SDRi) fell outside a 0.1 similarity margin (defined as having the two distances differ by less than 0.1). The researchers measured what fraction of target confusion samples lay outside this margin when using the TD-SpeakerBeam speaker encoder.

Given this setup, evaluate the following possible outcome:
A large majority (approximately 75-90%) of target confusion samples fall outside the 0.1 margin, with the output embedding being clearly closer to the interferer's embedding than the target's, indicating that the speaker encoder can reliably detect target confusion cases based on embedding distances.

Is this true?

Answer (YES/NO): NO